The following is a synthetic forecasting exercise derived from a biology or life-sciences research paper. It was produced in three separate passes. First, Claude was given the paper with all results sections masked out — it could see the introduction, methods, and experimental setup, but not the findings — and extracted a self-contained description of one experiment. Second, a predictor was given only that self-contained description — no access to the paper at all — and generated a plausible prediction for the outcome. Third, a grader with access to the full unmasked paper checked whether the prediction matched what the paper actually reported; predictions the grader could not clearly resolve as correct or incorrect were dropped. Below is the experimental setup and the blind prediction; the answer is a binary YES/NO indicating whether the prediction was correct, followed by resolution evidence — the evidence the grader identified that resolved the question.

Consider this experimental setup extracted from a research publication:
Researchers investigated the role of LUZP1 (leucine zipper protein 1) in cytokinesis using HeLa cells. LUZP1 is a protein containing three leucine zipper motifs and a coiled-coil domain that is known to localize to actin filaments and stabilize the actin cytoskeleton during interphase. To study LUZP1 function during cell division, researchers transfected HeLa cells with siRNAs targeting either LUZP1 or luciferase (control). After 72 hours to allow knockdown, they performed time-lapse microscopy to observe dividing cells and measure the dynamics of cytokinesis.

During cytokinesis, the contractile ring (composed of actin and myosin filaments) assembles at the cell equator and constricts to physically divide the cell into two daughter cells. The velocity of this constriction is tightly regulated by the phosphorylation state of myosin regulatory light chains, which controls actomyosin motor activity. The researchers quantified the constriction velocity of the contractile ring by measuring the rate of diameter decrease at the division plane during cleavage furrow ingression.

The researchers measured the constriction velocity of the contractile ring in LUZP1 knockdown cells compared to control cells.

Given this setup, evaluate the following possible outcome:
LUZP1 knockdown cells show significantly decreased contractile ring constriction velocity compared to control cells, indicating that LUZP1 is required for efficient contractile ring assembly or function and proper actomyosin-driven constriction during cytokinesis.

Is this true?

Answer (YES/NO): NO